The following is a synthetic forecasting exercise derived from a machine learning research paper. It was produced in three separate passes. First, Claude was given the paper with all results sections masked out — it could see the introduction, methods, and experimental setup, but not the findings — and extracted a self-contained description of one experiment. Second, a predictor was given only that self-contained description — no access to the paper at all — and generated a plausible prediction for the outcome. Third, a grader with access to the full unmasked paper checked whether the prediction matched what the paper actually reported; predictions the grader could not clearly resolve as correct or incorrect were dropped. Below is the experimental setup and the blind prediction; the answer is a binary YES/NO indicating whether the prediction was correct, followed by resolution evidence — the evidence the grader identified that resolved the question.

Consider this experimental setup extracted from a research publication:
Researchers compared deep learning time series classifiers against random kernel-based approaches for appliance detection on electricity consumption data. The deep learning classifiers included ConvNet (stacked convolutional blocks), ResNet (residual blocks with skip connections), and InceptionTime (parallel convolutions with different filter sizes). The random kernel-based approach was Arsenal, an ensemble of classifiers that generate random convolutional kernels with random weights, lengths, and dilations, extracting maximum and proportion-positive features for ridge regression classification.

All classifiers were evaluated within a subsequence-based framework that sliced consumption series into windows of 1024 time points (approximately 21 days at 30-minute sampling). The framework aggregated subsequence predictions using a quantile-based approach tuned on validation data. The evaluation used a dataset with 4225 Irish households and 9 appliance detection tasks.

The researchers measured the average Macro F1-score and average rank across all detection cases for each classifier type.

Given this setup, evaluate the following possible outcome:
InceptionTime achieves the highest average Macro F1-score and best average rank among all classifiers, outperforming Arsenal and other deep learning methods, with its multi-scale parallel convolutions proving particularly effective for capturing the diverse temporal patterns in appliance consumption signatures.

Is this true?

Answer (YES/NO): NO